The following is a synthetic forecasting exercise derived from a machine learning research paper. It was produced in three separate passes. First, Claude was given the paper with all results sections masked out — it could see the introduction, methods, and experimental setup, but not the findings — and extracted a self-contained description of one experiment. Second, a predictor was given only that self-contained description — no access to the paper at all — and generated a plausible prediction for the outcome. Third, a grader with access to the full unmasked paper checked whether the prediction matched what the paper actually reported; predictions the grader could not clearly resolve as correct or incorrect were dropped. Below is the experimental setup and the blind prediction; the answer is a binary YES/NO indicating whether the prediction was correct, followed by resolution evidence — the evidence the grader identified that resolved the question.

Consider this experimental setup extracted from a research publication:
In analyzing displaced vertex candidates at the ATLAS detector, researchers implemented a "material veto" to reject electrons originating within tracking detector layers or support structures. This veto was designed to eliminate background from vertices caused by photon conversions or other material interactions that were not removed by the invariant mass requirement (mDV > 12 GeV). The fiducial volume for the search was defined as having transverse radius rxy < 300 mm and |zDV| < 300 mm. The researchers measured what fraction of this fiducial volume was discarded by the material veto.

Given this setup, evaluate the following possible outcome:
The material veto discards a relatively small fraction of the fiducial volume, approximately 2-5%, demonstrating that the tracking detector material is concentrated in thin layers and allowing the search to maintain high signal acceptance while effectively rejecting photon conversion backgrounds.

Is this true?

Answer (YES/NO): NO